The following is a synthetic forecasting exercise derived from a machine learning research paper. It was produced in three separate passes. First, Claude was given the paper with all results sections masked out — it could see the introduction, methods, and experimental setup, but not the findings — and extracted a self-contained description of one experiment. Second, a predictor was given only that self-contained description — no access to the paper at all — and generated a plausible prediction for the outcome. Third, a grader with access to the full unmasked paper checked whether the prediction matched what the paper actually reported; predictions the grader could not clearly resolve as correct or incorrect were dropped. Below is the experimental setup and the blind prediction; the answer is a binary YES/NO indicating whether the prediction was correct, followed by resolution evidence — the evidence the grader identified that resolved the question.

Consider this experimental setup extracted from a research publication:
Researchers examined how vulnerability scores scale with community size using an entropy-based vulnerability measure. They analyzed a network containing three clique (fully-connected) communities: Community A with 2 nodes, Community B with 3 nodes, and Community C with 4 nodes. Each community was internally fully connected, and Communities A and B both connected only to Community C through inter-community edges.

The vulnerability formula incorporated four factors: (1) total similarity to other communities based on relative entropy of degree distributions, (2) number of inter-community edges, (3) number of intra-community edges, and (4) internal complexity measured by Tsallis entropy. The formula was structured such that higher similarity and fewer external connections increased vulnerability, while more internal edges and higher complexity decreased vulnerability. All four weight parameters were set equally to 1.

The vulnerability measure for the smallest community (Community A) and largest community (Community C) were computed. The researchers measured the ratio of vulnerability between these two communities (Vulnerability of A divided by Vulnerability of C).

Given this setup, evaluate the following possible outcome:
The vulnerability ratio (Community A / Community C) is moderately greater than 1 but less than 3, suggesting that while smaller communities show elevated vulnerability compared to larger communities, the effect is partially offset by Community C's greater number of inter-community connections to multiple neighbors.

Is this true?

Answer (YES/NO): NO